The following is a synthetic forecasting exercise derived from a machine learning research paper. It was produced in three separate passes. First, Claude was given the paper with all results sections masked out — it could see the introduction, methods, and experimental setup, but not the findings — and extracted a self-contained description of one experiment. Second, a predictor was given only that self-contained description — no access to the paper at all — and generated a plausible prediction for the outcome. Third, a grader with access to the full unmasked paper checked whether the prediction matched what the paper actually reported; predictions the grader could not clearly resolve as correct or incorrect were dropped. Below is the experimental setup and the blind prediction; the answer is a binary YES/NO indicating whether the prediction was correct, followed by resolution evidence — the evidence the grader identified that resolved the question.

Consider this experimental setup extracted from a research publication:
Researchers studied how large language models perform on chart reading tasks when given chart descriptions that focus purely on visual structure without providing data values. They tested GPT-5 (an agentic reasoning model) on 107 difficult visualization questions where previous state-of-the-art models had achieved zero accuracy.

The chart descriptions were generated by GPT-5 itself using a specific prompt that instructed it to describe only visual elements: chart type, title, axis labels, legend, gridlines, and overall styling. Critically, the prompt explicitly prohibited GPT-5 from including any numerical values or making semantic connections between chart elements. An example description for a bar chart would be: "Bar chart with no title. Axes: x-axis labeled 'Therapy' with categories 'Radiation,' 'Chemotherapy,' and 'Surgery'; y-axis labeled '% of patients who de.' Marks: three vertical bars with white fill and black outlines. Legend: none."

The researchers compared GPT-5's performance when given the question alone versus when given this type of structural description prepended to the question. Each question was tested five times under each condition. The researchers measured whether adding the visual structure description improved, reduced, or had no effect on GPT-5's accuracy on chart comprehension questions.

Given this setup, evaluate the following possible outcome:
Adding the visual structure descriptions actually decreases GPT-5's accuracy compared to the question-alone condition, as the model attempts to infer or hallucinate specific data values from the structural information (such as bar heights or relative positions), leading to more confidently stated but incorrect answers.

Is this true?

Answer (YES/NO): NO